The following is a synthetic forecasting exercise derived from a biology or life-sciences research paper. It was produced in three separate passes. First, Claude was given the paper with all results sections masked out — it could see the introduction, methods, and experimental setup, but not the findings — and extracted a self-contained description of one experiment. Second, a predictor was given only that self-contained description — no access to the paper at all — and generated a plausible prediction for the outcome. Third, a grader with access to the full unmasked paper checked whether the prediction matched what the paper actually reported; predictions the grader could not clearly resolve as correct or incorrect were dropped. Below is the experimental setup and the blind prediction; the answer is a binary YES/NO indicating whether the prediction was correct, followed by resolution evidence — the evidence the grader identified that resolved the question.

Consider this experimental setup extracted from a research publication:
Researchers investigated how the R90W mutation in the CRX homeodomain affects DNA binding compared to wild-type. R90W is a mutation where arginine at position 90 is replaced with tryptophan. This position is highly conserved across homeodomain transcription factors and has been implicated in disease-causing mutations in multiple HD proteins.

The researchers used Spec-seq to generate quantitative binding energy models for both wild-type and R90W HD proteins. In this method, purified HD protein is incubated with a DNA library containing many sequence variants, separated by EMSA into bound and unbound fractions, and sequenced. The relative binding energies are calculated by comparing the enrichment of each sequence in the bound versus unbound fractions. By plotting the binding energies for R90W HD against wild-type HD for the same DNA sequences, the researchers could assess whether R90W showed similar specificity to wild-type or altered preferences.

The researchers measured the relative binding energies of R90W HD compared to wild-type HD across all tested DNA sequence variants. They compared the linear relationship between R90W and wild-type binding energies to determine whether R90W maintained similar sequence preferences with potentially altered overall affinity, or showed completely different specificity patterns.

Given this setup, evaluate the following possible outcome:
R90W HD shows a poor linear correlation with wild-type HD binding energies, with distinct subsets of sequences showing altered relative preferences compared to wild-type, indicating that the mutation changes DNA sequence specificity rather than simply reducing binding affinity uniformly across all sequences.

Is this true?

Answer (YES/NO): NO